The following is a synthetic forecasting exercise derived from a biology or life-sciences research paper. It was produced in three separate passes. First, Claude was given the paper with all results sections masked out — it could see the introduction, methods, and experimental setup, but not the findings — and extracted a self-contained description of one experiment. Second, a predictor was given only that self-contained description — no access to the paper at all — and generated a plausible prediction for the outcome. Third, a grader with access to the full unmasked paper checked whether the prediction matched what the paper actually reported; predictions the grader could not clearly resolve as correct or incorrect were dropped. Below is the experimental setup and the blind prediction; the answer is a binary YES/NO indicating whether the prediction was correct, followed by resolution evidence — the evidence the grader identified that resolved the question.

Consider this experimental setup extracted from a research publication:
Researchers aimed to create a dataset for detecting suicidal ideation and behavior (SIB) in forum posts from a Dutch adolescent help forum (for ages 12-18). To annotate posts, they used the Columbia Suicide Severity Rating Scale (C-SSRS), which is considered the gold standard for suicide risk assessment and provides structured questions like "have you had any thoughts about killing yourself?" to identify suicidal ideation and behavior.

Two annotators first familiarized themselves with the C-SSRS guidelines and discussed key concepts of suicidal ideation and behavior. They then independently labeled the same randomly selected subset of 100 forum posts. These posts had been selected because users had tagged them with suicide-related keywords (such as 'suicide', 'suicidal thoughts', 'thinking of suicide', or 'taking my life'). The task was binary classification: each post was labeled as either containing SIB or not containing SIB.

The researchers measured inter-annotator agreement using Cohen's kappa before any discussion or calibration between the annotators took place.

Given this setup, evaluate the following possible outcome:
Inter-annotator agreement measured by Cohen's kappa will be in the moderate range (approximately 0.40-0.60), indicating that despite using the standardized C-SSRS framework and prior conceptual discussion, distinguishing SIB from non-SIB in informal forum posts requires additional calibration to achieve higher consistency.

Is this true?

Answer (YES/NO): NO